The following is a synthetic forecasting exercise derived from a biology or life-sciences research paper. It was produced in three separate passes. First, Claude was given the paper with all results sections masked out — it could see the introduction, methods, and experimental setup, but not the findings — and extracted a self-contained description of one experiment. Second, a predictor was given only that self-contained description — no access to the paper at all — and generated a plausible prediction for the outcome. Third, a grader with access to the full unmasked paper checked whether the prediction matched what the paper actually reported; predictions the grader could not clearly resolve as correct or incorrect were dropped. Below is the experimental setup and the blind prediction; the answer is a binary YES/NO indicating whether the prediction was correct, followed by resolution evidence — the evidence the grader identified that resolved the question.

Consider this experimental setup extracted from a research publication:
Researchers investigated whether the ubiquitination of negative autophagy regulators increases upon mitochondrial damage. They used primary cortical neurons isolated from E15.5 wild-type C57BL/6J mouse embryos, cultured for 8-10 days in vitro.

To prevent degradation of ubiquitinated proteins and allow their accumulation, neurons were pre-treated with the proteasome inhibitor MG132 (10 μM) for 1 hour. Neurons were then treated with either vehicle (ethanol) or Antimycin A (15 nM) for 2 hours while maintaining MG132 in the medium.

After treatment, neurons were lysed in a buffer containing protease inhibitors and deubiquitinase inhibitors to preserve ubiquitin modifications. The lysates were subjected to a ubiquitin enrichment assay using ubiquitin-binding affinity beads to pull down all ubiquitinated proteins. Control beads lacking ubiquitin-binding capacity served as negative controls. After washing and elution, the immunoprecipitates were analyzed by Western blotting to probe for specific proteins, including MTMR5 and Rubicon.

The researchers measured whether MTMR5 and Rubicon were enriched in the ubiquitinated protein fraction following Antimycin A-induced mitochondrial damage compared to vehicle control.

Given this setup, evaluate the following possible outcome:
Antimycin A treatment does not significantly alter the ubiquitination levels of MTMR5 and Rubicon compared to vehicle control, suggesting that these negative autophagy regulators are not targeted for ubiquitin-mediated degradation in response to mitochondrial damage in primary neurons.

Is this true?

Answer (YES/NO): NO